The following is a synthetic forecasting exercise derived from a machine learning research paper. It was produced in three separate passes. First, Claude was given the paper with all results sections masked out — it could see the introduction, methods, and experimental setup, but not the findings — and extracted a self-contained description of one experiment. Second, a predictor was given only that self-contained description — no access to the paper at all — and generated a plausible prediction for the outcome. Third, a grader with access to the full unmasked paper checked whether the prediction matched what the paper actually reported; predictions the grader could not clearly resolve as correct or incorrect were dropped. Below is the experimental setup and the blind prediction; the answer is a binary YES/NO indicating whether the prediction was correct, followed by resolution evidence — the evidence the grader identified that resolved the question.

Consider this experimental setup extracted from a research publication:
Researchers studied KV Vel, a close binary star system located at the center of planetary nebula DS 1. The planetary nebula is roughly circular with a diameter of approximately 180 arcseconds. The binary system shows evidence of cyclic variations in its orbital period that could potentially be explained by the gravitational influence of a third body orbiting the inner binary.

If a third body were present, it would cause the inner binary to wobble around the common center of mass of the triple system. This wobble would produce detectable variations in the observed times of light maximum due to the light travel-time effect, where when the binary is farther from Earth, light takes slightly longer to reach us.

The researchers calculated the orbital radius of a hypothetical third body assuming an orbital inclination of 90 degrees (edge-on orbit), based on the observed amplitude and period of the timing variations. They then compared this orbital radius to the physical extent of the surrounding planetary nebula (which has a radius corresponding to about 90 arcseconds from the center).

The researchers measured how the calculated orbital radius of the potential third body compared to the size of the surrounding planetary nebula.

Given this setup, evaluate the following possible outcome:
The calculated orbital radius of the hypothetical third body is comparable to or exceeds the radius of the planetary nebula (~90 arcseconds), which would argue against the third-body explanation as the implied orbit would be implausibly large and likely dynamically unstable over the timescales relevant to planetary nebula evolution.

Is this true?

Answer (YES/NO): NO